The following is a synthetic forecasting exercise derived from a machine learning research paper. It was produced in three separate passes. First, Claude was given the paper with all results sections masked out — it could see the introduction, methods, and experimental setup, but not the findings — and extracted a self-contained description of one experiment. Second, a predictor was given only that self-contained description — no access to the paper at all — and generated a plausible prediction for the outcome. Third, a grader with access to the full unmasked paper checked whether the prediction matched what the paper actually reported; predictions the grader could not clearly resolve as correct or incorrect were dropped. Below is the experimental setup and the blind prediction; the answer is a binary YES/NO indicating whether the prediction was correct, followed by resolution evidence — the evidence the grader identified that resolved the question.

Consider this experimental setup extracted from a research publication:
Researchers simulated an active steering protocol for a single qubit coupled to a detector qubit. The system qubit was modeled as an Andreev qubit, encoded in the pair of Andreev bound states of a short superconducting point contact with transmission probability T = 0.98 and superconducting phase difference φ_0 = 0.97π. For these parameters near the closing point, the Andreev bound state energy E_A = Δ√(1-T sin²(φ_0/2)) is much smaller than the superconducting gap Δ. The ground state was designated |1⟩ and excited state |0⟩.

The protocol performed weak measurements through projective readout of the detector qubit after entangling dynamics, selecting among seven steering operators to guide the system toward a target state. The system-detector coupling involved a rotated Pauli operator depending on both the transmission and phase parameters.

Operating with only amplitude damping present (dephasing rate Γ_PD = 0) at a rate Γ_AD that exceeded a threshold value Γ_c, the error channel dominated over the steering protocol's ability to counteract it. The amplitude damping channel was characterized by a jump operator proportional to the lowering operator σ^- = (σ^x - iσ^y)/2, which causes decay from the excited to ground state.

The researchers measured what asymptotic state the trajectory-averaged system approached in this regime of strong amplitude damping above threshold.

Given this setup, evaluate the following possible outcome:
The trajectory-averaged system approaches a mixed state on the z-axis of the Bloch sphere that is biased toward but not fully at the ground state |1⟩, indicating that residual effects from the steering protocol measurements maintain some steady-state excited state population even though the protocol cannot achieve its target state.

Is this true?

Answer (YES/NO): NO